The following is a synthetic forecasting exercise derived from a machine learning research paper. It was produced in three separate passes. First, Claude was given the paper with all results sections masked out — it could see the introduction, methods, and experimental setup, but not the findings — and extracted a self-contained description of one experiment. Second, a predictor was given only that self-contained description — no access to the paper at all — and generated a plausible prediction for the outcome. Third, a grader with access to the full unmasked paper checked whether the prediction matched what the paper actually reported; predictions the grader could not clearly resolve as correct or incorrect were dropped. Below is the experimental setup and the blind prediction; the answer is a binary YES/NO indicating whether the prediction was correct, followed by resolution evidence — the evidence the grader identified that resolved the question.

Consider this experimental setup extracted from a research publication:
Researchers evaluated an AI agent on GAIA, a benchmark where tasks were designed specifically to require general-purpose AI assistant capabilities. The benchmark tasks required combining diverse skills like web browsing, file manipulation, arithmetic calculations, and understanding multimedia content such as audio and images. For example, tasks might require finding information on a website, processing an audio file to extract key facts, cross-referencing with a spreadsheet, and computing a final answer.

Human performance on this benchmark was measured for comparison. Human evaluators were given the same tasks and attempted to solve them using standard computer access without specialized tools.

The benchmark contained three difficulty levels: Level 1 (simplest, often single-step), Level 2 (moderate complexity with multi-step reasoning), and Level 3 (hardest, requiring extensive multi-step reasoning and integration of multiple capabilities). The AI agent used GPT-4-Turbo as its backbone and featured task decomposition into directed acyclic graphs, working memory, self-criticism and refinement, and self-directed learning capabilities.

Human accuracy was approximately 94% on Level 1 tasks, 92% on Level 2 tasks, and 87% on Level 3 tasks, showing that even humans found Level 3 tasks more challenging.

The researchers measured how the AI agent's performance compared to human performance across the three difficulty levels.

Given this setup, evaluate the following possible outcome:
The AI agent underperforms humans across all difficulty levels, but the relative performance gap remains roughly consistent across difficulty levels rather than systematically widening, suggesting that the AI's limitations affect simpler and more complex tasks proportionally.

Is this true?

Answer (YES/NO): NO